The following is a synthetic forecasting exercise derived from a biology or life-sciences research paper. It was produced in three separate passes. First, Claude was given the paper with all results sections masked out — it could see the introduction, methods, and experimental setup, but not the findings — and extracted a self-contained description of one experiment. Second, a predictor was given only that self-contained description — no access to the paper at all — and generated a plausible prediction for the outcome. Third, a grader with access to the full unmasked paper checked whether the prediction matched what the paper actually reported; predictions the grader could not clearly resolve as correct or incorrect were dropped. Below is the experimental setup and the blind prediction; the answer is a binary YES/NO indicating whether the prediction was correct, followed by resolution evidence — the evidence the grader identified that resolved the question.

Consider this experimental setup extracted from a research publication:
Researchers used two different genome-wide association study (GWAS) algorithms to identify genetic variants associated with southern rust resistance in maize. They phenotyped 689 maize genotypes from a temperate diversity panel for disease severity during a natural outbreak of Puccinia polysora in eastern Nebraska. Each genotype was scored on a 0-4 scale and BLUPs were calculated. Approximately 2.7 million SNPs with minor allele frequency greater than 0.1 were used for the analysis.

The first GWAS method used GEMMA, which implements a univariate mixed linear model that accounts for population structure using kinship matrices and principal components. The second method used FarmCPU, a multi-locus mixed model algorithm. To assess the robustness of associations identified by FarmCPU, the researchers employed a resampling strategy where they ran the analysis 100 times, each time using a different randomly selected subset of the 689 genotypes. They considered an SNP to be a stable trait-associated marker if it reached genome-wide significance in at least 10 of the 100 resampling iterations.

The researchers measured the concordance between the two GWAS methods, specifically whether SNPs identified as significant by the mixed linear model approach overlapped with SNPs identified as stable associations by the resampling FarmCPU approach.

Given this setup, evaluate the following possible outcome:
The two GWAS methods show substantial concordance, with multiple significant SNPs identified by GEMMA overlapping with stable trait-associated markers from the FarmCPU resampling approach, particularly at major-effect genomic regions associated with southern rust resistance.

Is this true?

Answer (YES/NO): NO